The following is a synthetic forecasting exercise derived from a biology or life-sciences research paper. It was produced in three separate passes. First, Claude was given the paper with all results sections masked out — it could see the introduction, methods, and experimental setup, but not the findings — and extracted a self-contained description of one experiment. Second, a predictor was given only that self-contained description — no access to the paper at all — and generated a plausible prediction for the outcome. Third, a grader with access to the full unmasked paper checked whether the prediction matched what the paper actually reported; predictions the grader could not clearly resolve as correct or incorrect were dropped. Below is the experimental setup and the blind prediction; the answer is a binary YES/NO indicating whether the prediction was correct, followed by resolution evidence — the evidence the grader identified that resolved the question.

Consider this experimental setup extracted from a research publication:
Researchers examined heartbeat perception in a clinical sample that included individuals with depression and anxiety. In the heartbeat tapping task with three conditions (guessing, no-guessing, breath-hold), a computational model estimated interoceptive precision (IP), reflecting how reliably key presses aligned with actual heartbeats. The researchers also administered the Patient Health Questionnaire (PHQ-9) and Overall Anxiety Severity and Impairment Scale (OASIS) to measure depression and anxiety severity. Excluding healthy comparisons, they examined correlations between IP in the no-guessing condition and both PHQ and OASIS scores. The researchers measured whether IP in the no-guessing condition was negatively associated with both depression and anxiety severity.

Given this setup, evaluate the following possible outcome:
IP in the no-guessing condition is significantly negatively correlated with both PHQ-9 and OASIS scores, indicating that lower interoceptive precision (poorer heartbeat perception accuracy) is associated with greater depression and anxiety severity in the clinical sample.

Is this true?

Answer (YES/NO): NO